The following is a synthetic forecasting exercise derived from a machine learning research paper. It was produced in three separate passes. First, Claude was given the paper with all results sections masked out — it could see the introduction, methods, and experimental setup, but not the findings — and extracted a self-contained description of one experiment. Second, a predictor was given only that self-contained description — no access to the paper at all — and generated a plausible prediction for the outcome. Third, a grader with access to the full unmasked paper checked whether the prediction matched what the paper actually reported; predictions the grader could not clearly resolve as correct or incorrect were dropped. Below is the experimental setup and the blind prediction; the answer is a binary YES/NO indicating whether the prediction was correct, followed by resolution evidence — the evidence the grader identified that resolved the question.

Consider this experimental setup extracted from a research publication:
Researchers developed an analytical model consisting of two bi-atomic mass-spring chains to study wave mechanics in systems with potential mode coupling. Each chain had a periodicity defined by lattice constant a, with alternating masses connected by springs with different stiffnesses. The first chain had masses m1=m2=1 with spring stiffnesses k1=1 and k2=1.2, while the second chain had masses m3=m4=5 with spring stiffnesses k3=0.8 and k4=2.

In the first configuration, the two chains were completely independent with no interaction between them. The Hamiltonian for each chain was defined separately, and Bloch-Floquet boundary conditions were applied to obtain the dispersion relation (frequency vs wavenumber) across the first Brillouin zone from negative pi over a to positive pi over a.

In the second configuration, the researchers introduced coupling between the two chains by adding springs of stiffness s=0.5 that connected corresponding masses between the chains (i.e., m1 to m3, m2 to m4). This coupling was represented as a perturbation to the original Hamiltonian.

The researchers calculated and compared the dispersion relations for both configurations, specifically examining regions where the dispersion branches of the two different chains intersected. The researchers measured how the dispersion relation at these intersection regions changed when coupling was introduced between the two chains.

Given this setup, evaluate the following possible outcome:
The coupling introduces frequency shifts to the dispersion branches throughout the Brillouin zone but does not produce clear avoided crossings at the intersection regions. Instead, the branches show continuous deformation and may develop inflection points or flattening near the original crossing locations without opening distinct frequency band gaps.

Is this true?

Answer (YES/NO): NO